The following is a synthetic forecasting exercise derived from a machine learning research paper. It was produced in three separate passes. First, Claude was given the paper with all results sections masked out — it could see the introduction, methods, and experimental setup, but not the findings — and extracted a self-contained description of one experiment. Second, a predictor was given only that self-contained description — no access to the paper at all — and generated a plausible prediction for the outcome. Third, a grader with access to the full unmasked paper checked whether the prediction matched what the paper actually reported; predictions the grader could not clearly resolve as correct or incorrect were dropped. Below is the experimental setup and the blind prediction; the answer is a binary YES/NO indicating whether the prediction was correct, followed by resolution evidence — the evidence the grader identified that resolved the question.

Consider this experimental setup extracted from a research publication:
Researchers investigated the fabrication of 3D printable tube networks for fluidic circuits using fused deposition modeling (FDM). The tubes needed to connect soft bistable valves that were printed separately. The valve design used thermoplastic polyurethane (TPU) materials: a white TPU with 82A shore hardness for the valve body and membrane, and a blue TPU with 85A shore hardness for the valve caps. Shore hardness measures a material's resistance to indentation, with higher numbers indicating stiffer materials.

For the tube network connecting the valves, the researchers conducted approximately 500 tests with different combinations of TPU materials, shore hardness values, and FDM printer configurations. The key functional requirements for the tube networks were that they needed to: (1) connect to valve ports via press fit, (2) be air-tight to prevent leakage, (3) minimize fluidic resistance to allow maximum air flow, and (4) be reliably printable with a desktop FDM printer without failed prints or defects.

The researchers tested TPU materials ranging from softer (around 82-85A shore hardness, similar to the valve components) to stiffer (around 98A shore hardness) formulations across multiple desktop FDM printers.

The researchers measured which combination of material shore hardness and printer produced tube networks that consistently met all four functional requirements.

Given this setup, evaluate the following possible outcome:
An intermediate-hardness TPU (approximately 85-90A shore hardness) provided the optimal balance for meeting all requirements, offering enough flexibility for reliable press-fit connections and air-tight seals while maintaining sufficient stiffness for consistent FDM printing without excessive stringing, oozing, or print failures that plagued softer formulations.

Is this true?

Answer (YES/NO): NO